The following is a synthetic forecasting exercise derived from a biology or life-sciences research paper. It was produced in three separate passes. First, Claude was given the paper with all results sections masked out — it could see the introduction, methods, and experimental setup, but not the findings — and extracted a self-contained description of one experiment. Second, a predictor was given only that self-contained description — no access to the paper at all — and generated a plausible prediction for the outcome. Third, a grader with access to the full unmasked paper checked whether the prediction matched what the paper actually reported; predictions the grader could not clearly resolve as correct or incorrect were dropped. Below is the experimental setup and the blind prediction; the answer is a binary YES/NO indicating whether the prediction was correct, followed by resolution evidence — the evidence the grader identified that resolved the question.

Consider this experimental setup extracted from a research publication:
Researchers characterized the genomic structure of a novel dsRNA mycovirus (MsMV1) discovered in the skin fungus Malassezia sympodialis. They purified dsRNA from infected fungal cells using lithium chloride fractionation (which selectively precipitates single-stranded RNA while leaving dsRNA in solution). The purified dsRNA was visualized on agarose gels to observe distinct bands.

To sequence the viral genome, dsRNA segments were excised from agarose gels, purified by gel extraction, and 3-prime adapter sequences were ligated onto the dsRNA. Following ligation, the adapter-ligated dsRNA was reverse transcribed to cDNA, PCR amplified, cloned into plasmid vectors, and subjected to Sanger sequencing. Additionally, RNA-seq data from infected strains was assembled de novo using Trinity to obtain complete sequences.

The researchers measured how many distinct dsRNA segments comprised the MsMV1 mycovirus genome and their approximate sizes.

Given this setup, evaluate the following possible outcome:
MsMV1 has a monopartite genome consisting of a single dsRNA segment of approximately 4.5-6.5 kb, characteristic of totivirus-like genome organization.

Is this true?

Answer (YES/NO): NO